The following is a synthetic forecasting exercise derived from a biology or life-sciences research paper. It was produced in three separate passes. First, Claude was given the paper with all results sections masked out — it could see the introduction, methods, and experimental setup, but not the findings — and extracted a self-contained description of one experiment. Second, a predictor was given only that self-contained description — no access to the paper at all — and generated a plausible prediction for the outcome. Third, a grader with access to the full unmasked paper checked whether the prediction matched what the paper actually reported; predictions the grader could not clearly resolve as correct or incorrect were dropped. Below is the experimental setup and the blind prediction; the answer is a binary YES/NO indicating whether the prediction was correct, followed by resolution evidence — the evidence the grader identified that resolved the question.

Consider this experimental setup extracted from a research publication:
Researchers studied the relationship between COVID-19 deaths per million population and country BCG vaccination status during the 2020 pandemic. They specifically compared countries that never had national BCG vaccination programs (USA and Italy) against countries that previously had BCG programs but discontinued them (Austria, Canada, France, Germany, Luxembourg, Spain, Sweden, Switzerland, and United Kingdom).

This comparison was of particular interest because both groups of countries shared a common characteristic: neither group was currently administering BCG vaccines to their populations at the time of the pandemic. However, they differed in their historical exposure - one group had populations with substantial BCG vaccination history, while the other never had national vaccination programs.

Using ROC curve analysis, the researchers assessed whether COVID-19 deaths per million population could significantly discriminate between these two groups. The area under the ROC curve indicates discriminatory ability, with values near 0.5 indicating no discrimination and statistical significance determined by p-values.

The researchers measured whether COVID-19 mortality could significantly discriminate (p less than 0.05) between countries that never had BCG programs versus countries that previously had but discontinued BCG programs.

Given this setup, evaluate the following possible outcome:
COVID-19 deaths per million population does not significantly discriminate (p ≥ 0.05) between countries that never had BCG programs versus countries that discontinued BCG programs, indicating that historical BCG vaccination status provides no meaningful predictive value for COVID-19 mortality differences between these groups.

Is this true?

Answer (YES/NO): YES